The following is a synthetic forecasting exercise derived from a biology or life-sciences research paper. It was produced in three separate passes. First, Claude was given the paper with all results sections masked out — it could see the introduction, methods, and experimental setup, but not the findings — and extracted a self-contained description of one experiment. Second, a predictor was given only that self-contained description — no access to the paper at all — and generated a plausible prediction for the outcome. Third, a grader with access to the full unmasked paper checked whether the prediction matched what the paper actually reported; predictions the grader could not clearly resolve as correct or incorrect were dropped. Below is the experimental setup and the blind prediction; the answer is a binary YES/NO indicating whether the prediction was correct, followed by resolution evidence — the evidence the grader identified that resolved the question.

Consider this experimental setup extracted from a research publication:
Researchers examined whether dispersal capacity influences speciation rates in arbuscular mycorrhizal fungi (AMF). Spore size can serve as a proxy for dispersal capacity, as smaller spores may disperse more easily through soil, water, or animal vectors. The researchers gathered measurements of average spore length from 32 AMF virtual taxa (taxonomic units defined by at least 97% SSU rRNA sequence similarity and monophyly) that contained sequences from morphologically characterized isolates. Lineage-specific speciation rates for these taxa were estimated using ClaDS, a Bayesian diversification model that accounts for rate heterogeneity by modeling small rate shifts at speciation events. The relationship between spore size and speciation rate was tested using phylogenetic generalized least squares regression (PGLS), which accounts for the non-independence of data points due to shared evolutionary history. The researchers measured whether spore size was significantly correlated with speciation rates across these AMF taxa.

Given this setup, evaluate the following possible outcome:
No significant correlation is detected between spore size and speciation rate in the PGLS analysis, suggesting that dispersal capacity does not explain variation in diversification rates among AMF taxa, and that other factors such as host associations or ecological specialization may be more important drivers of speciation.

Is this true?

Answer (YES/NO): YES